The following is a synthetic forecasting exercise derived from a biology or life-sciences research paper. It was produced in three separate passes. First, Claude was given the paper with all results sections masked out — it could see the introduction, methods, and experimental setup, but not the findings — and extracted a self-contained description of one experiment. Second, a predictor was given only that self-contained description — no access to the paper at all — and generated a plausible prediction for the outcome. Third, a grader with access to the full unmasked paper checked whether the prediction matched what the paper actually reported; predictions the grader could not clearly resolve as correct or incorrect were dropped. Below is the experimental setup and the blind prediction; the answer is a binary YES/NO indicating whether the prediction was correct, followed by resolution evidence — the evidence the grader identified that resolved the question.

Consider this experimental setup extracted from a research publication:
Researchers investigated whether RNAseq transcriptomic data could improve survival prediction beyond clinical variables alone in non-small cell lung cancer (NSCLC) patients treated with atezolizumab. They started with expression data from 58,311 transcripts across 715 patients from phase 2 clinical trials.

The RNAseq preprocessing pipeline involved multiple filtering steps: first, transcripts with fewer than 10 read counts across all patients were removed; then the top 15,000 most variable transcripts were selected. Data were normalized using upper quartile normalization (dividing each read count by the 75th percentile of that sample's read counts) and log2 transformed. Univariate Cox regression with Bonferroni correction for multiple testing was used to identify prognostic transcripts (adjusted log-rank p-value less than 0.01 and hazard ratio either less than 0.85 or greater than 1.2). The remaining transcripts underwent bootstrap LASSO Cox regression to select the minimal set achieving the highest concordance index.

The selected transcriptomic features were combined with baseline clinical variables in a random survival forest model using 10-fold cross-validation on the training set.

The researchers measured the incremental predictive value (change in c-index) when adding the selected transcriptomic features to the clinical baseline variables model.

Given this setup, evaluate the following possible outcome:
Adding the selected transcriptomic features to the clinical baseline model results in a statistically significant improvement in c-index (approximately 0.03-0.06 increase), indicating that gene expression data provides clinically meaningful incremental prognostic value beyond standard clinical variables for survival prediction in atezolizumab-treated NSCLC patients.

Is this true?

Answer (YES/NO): NO